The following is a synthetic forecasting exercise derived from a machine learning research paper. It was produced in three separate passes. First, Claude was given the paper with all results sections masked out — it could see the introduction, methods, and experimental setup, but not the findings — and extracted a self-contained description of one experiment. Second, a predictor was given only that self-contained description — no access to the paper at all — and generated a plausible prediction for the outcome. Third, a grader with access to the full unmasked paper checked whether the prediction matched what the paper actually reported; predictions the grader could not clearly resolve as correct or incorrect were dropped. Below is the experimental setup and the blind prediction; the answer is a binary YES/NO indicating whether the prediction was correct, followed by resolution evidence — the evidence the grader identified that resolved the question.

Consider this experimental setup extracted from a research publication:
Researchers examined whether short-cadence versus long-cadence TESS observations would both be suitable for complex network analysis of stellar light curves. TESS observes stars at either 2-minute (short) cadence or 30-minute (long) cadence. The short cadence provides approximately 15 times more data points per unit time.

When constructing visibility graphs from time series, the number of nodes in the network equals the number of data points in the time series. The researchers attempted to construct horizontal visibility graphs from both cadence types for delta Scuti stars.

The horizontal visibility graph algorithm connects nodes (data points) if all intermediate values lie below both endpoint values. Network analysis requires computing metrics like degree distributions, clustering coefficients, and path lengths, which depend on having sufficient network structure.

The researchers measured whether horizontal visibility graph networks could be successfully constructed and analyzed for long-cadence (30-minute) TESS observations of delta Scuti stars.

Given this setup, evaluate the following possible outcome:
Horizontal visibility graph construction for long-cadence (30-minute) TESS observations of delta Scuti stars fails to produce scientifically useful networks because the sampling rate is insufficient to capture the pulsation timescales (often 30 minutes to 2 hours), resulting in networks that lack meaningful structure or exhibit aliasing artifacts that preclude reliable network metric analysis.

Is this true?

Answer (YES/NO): YES